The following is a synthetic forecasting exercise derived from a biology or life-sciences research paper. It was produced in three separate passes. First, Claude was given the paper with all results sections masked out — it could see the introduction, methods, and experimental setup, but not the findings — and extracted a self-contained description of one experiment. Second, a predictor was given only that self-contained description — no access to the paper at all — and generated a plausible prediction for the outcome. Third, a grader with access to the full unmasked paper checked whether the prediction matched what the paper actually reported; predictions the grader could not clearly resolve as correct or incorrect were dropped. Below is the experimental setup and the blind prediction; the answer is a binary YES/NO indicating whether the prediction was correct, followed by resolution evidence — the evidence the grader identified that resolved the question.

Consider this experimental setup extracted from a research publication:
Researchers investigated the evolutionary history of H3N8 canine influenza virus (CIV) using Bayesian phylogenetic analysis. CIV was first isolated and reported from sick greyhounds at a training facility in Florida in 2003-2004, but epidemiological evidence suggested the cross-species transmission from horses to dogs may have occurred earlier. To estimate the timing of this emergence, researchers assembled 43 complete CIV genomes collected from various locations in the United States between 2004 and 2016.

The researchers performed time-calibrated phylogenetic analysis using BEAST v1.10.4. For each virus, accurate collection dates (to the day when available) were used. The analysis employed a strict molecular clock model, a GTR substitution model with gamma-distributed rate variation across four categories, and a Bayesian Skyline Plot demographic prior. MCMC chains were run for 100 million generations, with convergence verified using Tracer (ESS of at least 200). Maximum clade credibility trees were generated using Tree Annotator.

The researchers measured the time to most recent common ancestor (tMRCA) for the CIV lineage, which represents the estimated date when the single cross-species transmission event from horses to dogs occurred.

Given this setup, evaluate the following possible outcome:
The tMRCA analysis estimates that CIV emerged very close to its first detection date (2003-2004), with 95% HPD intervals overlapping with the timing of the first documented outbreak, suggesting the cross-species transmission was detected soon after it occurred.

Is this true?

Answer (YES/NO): NO